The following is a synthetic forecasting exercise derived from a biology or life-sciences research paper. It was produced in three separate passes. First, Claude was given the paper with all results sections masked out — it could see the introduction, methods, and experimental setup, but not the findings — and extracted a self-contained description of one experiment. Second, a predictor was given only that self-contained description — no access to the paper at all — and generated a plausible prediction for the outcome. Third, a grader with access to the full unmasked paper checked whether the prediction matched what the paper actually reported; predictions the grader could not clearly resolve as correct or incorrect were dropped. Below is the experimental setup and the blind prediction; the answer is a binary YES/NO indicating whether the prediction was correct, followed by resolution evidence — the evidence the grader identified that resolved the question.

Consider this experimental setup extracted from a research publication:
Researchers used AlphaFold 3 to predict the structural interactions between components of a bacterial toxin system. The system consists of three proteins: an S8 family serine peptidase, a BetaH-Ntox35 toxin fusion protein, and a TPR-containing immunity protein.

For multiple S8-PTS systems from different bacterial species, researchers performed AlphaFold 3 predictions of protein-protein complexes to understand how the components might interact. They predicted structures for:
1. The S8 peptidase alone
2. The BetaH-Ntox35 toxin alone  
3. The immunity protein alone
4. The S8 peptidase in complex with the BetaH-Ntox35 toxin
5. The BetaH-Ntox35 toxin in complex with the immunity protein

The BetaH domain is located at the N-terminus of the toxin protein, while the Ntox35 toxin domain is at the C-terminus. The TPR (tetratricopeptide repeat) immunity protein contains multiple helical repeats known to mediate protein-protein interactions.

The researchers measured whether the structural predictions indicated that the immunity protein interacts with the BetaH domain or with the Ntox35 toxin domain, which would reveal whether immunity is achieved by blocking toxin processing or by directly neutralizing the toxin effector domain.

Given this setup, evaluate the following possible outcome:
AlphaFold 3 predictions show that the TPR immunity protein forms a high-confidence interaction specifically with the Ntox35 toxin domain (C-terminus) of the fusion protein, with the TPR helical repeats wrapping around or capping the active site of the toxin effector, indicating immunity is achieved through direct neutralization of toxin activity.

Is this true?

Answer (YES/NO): YES